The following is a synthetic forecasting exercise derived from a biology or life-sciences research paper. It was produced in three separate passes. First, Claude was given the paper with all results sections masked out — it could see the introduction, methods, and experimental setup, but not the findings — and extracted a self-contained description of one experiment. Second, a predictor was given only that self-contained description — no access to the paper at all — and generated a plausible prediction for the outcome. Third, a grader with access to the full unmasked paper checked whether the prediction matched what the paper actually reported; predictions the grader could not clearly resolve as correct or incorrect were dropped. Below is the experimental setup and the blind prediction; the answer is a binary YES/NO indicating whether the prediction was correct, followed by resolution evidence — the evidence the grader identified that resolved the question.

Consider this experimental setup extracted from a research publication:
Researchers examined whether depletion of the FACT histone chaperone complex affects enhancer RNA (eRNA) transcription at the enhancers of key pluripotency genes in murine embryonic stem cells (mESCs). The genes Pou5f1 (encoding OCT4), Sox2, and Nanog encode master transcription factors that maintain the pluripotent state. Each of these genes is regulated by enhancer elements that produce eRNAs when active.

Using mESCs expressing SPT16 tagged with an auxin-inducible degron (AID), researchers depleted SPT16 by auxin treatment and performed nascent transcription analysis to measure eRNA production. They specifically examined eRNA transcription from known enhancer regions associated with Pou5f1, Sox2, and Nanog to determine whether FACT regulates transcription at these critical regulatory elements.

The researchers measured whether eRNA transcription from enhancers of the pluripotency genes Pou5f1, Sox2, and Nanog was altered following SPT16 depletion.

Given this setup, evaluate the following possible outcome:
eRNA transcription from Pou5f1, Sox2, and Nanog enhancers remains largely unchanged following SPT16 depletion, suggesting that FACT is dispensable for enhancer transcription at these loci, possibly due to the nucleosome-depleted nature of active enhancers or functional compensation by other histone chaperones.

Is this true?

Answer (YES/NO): NO